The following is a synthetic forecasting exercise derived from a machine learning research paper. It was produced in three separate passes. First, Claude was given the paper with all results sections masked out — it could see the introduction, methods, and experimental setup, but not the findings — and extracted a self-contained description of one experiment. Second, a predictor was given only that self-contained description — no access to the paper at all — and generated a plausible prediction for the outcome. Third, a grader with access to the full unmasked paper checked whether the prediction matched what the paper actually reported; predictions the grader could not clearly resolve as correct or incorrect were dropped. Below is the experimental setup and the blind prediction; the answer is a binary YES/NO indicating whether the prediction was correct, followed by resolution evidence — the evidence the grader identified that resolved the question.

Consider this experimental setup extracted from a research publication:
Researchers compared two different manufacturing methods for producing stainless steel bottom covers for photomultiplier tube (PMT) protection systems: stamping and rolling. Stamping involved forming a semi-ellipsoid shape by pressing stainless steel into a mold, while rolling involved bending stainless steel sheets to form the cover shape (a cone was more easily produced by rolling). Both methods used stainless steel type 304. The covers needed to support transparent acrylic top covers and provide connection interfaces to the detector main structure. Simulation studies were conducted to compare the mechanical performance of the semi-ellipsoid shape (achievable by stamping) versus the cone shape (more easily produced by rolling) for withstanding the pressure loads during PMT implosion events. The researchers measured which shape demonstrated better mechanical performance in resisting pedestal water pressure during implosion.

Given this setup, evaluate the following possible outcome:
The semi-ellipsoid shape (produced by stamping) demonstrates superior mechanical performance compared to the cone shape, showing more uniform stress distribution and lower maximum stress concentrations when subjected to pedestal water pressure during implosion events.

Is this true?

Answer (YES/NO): NO